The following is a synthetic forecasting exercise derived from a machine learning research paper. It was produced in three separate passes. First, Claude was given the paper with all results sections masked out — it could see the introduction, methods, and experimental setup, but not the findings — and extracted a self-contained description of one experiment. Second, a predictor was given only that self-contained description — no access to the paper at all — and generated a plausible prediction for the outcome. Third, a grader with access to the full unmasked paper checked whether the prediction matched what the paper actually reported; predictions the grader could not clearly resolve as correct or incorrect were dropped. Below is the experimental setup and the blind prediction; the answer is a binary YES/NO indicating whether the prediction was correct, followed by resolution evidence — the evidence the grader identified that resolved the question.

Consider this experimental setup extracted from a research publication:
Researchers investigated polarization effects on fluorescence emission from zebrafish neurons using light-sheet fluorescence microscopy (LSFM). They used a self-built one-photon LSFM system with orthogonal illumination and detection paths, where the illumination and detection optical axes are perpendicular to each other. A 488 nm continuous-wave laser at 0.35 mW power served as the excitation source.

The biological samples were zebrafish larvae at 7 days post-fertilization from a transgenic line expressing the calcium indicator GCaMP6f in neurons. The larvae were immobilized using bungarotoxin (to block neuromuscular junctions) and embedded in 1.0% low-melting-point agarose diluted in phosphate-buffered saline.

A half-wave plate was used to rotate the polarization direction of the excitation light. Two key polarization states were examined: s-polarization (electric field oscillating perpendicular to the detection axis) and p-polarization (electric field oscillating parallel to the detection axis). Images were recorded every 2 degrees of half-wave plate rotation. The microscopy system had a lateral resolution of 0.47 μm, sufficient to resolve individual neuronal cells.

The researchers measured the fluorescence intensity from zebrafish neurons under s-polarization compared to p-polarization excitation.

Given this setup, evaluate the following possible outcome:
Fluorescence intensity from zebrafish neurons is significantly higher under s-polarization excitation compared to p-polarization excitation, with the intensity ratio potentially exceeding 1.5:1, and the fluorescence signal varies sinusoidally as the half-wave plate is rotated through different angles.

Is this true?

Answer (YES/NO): NO